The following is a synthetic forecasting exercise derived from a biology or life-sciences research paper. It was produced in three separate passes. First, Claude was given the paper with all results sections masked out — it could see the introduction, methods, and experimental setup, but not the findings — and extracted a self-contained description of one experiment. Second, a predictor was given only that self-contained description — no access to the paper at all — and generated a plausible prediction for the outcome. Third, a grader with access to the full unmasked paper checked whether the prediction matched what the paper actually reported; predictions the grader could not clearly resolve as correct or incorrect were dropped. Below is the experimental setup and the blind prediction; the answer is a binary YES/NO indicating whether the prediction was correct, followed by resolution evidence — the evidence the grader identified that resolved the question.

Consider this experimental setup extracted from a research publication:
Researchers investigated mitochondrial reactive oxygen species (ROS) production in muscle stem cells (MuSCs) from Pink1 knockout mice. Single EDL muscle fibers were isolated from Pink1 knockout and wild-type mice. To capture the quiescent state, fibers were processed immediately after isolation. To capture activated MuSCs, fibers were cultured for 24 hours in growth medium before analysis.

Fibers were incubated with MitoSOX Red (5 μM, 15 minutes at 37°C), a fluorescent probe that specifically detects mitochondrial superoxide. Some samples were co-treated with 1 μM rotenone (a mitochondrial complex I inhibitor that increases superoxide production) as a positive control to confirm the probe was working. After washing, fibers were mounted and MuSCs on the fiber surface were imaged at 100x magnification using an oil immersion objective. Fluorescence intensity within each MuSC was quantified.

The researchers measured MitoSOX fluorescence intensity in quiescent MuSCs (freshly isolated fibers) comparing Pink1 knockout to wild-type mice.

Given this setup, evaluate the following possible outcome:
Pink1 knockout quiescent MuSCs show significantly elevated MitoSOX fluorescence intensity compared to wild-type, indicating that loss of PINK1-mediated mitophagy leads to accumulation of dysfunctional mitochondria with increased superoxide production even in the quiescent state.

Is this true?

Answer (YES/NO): YES